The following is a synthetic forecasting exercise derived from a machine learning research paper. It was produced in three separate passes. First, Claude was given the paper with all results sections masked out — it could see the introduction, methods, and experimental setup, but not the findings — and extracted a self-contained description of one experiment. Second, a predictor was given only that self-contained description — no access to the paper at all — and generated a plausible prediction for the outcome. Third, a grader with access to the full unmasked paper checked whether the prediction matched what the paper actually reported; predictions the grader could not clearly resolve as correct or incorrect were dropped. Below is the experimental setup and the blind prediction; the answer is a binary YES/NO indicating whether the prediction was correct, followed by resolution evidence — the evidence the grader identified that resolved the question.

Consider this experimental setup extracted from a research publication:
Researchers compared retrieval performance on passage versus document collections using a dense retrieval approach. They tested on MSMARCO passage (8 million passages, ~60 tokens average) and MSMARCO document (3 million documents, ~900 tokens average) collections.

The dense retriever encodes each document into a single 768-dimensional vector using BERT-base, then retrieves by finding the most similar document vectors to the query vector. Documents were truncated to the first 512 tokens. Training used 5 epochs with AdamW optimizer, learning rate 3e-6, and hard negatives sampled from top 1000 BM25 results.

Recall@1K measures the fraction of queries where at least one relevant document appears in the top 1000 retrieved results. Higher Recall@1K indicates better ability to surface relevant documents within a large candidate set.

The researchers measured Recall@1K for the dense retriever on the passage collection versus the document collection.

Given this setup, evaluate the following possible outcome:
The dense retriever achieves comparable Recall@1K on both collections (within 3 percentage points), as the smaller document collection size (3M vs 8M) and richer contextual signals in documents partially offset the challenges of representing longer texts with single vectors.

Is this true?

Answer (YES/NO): NO